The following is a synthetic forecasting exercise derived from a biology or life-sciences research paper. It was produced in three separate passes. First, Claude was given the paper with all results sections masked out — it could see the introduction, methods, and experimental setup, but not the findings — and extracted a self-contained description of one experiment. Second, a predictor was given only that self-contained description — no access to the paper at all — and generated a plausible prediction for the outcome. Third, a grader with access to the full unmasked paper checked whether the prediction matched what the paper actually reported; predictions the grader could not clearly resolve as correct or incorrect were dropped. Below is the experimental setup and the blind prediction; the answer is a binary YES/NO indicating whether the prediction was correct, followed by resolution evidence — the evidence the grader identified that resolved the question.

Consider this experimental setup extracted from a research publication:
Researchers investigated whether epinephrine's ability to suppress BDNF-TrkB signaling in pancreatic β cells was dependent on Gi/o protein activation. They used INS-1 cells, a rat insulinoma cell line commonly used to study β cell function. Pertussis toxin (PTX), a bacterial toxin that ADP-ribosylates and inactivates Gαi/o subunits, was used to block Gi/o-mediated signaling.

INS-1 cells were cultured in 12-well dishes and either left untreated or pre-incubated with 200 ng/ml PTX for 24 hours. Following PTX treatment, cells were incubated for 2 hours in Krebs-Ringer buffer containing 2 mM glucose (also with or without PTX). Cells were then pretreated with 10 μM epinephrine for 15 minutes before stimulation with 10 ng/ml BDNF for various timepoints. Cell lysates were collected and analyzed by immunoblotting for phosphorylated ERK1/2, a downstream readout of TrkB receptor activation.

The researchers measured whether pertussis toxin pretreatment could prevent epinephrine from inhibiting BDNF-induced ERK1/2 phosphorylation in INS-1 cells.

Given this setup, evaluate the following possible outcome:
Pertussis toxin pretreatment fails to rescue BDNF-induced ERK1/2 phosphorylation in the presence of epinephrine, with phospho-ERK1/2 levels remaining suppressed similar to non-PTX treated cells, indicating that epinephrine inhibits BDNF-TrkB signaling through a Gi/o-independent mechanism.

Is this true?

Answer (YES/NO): NO